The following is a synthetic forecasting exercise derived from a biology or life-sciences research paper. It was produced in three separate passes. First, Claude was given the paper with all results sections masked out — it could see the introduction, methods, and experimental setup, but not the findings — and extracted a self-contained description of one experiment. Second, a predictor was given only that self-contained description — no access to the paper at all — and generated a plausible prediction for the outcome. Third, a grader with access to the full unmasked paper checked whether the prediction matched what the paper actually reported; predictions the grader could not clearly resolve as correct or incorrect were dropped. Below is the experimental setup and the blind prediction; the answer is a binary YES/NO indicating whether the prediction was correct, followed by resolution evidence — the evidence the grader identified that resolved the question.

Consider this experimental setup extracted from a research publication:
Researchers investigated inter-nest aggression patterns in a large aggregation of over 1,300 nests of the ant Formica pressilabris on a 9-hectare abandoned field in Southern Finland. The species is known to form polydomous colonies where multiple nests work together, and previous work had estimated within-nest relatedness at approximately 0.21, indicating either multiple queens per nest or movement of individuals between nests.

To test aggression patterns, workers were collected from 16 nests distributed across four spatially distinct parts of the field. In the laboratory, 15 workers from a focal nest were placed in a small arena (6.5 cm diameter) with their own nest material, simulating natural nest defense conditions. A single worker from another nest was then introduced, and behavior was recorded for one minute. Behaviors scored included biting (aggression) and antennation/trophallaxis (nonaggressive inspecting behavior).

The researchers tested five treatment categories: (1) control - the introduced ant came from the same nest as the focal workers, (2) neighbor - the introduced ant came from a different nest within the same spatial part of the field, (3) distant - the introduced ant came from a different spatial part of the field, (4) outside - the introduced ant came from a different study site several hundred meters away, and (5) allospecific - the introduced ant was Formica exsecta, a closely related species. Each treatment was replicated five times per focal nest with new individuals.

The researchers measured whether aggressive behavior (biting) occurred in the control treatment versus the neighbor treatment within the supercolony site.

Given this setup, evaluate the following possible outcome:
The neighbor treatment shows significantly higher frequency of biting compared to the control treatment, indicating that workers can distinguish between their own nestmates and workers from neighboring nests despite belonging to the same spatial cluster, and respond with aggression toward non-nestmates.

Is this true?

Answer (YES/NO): YES